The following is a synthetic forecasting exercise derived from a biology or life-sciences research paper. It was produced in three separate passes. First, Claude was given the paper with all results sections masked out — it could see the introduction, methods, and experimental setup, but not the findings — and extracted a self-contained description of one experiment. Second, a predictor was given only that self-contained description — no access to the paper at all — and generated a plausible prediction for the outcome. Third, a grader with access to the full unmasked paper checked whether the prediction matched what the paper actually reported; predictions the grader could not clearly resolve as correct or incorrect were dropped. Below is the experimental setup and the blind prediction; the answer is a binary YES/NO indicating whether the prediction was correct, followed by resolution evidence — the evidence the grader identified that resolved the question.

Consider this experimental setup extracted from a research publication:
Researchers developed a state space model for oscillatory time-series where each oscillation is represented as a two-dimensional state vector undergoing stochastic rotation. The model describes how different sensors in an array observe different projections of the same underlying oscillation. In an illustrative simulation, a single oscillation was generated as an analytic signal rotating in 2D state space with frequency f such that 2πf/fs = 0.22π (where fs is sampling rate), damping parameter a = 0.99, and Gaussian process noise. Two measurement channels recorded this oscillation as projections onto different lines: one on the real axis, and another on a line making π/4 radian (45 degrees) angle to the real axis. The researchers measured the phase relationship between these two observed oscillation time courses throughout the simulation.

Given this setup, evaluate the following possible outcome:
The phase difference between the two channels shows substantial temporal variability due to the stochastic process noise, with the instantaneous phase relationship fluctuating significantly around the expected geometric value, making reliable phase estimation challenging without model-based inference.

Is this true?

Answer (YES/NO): NO